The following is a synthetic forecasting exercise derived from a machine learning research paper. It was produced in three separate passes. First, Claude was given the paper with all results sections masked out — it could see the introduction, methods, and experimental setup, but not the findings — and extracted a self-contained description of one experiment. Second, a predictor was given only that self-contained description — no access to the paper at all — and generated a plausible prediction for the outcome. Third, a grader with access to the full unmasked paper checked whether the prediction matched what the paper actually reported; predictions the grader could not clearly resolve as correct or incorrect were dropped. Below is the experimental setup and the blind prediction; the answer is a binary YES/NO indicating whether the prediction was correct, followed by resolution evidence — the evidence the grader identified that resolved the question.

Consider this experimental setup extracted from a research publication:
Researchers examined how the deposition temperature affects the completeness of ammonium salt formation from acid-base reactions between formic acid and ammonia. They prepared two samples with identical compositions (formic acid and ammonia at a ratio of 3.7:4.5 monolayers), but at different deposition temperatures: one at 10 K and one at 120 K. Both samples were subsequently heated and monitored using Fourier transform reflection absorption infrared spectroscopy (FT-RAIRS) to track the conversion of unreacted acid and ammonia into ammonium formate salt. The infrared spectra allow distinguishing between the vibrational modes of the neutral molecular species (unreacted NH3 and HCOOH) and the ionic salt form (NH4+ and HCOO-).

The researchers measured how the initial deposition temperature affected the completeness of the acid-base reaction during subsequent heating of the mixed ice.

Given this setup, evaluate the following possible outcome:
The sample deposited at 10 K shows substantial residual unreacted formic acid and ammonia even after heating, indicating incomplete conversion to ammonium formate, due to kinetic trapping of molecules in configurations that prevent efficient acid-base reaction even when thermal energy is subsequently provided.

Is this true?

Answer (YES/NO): NO